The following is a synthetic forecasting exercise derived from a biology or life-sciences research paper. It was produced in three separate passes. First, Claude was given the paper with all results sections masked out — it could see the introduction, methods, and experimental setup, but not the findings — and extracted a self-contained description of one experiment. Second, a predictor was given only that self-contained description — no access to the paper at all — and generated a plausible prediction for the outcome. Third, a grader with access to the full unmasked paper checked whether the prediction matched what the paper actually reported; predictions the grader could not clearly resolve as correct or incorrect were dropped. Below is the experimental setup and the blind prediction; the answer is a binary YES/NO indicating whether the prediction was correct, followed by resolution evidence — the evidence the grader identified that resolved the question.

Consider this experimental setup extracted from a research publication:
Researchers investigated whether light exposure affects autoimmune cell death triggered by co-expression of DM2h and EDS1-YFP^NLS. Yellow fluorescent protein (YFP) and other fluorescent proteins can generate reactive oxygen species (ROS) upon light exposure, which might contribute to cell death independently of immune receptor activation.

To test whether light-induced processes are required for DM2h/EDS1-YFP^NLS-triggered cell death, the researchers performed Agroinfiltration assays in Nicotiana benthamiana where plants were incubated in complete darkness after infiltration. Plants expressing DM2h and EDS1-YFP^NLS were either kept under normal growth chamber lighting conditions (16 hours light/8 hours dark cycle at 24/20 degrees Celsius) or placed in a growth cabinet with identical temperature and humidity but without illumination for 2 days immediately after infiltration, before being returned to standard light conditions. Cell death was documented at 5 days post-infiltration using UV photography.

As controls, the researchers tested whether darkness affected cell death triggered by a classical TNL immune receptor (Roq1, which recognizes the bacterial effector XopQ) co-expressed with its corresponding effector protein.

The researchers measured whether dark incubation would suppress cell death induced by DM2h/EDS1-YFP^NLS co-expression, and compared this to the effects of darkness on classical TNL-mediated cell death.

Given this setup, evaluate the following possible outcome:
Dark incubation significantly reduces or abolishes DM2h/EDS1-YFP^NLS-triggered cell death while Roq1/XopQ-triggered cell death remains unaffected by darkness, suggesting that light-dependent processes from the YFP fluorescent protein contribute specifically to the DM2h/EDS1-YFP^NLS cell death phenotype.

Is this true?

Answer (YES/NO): NO